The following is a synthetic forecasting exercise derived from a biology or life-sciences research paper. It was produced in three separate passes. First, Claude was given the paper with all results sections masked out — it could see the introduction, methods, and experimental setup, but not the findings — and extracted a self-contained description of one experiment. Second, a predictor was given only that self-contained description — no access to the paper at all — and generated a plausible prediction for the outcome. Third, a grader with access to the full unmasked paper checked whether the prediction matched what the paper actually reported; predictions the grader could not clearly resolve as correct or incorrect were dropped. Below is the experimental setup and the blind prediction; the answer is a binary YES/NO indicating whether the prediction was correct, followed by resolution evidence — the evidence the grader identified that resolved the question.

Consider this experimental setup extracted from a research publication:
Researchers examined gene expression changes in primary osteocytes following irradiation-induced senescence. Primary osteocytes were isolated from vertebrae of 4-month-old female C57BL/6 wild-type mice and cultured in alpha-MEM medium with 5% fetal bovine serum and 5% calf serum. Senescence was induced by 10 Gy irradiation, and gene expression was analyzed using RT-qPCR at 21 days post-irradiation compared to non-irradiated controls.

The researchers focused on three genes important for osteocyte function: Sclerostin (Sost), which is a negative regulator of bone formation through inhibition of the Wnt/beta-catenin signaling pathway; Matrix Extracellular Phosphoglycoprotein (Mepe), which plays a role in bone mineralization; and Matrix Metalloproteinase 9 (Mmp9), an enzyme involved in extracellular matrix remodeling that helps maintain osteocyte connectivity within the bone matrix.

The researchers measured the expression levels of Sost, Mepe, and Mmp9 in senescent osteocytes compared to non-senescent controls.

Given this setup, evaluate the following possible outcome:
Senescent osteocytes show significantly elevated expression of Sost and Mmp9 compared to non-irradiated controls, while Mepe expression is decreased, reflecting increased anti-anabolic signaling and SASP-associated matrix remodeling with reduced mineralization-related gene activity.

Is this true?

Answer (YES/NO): NO